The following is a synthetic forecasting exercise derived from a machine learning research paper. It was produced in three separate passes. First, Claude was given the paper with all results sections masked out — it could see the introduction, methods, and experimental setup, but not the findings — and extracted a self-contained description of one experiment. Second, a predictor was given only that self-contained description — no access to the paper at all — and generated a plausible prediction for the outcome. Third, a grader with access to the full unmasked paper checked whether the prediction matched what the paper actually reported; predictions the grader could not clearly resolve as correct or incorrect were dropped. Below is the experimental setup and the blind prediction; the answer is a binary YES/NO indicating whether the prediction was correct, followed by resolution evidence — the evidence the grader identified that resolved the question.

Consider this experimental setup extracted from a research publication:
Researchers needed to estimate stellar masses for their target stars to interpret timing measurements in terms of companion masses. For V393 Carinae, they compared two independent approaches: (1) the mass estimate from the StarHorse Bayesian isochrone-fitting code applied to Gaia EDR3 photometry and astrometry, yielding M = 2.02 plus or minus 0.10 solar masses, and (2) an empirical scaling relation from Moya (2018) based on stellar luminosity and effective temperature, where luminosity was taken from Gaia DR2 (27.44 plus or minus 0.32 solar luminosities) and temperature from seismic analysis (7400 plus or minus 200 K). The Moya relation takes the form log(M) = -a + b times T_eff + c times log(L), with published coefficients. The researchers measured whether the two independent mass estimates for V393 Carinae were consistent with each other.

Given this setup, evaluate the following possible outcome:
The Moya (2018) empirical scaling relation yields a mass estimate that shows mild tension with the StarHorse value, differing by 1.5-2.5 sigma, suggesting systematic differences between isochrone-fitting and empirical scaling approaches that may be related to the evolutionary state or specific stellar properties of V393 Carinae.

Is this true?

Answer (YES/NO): NO